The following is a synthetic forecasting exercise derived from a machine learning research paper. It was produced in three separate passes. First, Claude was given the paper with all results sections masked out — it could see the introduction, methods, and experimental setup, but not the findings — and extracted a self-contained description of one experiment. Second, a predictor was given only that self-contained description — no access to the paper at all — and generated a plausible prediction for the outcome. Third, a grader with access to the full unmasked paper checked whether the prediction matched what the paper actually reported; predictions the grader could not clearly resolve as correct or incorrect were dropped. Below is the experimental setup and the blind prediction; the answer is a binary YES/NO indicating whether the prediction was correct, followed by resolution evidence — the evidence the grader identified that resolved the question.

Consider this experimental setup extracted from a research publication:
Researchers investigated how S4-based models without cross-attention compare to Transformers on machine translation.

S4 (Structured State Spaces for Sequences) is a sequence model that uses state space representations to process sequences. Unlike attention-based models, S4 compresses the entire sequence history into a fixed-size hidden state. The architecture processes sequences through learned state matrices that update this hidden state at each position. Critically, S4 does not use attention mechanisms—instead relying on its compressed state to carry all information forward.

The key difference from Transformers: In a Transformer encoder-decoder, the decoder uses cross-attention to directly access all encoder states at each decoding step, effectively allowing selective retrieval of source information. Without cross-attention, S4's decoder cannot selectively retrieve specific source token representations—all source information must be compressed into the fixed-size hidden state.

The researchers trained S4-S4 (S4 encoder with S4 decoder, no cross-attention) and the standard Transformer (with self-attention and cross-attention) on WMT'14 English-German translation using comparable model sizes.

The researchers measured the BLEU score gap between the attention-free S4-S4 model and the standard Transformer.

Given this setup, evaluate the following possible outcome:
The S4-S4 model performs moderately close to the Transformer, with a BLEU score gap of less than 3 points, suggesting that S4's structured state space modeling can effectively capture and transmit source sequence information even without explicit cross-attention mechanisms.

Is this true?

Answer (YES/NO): NO